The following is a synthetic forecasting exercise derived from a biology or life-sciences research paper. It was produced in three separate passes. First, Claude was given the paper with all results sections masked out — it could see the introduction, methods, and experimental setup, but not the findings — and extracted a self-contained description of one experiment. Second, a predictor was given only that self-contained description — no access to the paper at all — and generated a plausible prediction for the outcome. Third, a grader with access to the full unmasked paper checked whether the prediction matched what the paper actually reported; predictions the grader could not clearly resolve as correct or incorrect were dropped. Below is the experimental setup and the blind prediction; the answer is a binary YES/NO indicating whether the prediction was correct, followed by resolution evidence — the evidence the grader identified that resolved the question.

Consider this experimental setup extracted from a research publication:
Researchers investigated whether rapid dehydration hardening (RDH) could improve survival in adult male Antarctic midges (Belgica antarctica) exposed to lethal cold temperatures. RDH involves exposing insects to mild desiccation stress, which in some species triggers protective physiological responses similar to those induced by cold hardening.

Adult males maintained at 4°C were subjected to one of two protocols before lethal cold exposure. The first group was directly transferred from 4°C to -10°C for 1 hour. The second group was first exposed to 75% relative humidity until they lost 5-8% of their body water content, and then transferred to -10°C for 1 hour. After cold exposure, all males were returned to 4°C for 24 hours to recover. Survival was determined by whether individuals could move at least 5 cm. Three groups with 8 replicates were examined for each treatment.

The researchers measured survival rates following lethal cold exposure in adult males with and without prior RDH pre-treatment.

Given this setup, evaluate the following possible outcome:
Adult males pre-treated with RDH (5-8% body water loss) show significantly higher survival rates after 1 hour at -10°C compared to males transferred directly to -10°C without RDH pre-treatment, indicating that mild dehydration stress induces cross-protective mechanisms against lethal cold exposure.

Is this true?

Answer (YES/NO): NO